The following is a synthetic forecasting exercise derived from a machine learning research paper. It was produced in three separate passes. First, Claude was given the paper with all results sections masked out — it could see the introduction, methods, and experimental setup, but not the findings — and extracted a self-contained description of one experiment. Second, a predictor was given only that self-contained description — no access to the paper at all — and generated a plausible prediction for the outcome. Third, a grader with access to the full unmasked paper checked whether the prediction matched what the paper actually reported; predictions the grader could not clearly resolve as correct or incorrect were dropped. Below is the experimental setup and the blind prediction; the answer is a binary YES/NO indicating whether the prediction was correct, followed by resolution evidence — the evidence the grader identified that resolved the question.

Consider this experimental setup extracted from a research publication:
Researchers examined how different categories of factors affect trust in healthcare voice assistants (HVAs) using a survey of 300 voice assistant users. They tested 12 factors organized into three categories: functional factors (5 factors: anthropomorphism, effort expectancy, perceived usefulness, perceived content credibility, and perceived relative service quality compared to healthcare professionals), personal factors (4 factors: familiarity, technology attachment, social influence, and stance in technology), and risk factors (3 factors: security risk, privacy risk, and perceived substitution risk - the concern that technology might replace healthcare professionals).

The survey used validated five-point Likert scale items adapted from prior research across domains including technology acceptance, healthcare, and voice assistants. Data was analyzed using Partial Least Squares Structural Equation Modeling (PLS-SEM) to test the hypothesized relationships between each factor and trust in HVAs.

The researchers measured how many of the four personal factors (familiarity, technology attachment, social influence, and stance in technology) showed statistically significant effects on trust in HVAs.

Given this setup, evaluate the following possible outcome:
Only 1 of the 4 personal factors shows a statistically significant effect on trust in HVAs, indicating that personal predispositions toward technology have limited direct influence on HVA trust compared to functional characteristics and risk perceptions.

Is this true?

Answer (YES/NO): YES